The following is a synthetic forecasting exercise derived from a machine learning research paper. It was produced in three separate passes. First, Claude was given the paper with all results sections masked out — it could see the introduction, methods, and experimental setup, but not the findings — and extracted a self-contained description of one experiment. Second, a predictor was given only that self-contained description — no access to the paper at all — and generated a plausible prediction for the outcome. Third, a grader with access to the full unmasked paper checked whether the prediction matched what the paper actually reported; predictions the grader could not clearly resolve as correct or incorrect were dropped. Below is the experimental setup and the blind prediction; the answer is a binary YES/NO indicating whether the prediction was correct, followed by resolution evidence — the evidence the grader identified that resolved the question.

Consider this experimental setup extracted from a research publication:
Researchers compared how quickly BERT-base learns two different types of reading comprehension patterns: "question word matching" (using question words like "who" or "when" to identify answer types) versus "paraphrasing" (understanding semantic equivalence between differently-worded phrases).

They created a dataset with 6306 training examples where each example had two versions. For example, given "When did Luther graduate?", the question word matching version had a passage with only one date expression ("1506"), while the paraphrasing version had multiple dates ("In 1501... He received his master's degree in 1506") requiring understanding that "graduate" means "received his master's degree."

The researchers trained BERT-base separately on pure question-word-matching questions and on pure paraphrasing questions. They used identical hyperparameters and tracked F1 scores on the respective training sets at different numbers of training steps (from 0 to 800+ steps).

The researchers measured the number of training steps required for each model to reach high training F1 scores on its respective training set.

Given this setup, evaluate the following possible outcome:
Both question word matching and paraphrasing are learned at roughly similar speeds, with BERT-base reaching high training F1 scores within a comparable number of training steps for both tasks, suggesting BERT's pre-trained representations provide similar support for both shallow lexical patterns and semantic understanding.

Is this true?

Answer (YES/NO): NO